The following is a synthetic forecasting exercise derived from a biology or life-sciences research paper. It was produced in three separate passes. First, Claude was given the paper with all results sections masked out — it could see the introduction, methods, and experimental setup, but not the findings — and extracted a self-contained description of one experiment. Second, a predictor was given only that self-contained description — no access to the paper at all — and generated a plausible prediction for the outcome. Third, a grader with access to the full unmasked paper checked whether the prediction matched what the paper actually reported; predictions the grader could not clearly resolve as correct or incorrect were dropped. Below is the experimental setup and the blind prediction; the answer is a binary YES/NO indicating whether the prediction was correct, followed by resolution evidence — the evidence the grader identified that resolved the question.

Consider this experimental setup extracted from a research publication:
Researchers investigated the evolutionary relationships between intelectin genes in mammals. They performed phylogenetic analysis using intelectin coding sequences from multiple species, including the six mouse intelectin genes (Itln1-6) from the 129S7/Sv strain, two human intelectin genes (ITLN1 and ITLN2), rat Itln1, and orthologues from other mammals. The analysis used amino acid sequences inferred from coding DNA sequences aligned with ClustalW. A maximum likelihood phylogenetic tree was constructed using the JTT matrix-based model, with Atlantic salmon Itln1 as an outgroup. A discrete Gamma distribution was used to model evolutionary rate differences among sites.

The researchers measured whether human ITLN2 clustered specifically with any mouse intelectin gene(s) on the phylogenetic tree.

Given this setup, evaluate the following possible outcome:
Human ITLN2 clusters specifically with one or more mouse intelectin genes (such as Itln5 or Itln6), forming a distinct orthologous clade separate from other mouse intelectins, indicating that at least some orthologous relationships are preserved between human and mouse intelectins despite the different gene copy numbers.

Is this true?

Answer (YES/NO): NO